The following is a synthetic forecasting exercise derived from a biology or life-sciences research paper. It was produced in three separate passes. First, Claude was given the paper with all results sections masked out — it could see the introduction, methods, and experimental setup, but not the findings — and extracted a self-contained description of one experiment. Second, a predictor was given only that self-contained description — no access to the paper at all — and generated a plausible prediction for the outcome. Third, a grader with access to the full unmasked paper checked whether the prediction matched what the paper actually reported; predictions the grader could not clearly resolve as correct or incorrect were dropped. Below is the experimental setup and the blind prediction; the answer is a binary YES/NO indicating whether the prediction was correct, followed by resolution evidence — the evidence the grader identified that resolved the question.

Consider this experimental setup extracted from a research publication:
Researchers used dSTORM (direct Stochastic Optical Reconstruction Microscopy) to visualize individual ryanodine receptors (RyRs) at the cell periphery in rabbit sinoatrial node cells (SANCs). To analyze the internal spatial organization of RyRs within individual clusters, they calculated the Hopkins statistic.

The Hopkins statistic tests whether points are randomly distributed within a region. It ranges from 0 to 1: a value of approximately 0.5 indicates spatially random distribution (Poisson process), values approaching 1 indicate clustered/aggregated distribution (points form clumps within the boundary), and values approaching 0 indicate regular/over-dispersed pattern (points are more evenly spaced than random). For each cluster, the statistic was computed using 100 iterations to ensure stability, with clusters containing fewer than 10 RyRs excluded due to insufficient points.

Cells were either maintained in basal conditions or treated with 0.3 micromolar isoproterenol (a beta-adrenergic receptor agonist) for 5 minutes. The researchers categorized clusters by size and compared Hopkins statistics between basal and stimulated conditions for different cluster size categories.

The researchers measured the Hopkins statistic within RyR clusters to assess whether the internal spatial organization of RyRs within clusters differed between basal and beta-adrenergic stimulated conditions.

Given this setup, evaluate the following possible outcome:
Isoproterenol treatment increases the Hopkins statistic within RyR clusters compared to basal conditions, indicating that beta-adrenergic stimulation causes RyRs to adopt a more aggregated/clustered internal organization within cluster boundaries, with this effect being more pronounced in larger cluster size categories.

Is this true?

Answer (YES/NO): NO